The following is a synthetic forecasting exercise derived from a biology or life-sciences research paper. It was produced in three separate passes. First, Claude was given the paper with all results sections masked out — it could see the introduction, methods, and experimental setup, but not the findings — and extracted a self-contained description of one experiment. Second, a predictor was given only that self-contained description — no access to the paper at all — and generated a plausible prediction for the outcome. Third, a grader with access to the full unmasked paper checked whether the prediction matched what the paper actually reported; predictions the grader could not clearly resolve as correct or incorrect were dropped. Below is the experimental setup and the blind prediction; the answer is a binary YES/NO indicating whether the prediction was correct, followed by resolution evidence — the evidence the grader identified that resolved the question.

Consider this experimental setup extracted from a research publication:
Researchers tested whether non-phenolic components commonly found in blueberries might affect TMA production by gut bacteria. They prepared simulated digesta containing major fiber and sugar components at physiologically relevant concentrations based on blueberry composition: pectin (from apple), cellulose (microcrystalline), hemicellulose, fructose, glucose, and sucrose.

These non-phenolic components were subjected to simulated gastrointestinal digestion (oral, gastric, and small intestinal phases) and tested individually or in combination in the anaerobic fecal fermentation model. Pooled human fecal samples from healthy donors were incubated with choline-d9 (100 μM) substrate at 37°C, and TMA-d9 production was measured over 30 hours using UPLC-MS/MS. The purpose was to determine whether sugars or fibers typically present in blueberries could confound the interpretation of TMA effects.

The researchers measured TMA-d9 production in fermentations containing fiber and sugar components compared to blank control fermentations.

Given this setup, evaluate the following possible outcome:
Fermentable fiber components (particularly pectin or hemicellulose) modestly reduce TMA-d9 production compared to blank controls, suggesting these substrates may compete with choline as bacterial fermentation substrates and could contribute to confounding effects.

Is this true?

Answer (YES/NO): NO